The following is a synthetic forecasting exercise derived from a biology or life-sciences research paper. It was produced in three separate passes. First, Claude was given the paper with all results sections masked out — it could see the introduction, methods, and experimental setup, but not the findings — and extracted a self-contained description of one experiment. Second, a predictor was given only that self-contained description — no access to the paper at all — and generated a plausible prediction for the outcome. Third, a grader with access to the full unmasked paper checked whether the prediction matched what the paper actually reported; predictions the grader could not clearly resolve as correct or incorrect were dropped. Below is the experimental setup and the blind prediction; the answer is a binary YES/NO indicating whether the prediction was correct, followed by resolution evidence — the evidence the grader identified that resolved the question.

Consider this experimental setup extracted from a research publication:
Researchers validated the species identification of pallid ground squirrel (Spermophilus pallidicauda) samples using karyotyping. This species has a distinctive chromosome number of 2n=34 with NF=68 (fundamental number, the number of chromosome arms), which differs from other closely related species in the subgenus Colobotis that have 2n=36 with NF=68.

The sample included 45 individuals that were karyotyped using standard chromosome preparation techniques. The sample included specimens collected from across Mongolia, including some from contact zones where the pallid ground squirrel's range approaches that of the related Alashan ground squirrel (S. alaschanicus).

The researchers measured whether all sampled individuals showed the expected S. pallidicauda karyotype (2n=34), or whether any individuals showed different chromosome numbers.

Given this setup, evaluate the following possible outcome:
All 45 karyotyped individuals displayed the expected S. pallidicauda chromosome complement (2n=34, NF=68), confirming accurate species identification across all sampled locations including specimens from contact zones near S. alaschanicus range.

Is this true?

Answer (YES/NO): NO